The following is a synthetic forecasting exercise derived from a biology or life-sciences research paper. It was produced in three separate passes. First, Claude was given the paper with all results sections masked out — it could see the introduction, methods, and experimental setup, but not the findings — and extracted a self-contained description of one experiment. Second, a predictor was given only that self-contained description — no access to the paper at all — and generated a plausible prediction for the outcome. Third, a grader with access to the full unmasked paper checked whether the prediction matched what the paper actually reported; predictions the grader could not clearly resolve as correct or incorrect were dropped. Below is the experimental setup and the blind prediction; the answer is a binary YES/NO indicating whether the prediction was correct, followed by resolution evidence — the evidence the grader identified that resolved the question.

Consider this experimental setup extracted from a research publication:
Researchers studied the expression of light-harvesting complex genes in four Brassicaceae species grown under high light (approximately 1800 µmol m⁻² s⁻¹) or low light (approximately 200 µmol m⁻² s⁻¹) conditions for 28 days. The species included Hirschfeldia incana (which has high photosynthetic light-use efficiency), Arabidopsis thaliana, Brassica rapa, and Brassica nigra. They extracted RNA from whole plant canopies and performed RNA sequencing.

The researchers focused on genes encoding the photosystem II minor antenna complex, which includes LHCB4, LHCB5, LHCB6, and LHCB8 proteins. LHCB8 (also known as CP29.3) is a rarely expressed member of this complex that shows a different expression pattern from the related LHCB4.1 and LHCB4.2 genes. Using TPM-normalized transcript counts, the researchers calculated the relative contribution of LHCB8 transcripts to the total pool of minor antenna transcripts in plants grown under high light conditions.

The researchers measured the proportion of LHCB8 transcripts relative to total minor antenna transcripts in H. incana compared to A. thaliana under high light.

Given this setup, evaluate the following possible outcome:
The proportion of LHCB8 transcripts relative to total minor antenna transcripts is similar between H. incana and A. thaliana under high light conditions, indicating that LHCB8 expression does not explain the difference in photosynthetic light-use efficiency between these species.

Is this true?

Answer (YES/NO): NO